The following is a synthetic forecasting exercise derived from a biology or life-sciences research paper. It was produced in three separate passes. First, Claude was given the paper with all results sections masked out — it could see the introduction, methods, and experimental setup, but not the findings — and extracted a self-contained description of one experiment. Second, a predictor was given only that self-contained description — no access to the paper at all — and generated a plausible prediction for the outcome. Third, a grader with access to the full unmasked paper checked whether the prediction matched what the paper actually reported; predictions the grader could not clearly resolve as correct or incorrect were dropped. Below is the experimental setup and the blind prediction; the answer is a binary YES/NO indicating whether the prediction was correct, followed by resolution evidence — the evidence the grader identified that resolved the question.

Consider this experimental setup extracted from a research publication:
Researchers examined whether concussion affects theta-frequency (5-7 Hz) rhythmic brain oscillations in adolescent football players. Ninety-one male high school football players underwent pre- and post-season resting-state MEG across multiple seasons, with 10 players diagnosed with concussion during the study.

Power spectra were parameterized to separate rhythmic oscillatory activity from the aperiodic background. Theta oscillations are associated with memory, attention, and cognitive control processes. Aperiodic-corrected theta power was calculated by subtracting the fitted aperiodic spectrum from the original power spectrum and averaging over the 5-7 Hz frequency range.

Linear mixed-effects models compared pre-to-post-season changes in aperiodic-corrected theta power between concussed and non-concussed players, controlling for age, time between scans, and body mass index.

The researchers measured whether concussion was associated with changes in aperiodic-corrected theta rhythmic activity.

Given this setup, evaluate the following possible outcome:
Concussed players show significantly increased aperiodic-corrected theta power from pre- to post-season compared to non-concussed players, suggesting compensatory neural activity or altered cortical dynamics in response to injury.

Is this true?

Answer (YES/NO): NO